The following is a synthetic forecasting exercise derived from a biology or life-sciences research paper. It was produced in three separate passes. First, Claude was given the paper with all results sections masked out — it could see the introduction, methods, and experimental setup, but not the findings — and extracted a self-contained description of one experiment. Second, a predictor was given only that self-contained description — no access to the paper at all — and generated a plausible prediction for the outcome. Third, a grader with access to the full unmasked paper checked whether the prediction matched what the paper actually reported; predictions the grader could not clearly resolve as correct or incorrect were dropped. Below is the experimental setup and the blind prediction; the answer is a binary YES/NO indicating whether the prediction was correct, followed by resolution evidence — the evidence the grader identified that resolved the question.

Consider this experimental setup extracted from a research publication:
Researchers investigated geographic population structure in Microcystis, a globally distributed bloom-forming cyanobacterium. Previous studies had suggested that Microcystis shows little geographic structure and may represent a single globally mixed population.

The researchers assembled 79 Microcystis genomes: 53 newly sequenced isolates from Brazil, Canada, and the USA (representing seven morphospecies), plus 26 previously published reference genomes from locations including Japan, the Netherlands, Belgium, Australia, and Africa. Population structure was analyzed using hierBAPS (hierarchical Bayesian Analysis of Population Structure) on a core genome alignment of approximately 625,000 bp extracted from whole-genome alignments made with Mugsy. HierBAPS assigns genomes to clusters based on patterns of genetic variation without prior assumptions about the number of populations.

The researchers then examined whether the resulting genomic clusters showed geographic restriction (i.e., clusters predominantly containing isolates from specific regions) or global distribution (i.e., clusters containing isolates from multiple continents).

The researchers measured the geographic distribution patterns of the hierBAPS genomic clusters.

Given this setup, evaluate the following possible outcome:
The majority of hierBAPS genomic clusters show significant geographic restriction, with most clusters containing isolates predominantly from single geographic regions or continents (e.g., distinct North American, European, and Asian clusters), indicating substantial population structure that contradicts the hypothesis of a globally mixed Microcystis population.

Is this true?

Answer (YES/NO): NO